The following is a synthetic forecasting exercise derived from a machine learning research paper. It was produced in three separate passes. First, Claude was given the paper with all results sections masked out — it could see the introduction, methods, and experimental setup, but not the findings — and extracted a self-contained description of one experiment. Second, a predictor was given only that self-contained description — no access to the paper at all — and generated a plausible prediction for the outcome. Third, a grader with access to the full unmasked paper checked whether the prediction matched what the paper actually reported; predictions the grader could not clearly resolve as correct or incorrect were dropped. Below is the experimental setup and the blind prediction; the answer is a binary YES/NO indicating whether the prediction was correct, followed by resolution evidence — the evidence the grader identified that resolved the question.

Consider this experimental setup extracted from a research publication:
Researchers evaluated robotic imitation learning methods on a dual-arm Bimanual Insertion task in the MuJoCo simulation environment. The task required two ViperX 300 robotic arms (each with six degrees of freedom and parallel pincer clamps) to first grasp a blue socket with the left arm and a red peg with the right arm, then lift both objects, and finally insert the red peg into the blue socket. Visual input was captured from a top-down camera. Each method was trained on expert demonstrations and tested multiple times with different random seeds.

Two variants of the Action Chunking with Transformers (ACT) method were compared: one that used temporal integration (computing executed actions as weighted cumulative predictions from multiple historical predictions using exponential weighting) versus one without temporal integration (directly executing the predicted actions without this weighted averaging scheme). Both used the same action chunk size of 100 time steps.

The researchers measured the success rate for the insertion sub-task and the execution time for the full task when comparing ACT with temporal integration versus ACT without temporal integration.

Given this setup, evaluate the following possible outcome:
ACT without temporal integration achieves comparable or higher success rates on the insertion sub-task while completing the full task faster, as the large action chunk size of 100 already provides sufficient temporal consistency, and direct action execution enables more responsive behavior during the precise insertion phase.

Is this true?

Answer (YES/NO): YES